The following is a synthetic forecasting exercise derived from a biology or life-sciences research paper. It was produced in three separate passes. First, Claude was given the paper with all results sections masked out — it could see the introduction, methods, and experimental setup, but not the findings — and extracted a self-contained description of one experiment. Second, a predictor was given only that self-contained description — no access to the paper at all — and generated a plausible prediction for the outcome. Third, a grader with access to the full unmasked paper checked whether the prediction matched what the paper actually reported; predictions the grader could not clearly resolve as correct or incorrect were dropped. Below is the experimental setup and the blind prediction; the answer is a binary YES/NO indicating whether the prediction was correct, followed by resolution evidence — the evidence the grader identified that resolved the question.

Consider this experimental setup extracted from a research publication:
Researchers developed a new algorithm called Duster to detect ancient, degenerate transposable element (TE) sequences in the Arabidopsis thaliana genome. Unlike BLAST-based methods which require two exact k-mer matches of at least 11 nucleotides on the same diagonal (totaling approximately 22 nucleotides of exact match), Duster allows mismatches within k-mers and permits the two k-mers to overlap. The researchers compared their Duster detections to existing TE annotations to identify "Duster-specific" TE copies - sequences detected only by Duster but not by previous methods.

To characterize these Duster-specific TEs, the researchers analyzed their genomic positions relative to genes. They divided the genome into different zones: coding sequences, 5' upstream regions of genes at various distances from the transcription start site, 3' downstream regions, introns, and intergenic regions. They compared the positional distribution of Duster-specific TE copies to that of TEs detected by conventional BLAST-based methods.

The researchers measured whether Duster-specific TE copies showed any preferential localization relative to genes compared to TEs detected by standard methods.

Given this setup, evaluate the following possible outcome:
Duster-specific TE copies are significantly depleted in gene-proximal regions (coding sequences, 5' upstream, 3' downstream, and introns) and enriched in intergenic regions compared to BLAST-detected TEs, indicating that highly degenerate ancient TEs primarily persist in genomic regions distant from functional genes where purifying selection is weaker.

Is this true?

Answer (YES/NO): NO